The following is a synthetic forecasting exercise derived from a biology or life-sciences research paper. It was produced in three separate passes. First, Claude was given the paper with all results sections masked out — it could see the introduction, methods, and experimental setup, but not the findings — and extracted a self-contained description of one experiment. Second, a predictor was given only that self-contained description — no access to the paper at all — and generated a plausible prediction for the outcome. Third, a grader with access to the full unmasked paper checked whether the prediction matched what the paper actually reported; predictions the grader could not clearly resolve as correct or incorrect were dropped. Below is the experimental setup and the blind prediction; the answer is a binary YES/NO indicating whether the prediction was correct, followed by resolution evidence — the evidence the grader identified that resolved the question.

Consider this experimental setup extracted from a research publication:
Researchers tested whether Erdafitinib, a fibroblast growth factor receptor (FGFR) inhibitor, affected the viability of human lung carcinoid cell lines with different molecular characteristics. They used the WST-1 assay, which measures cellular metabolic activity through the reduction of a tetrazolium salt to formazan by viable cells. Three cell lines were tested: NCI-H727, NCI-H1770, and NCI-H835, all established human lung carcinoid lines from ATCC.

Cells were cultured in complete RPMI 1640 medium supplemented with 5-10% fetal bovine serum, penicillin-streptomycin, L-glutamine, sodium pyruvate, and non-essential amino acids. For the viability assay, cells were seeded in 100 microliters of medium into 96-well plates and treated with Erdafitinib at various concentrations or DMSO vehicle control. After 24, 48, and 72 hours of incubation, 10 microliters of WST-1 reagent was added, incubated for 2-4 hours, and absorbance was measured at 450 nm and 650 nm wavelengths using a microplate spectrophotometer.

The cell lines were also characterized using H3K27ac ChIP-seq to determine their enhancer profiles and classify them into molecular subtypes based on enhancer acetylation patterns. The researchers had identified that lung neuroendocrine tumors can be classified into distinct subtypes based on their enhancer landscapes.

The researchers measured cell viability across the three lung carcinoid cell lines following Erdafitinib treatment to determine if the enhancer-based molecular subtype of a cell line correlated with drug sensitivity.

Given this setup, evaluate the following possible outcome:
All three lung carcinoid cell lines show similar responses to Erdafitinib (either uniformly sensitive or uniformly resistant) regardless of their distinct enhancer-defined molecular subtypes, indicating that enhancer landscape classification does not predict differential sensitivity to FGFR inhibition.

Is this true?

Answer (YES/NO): NO